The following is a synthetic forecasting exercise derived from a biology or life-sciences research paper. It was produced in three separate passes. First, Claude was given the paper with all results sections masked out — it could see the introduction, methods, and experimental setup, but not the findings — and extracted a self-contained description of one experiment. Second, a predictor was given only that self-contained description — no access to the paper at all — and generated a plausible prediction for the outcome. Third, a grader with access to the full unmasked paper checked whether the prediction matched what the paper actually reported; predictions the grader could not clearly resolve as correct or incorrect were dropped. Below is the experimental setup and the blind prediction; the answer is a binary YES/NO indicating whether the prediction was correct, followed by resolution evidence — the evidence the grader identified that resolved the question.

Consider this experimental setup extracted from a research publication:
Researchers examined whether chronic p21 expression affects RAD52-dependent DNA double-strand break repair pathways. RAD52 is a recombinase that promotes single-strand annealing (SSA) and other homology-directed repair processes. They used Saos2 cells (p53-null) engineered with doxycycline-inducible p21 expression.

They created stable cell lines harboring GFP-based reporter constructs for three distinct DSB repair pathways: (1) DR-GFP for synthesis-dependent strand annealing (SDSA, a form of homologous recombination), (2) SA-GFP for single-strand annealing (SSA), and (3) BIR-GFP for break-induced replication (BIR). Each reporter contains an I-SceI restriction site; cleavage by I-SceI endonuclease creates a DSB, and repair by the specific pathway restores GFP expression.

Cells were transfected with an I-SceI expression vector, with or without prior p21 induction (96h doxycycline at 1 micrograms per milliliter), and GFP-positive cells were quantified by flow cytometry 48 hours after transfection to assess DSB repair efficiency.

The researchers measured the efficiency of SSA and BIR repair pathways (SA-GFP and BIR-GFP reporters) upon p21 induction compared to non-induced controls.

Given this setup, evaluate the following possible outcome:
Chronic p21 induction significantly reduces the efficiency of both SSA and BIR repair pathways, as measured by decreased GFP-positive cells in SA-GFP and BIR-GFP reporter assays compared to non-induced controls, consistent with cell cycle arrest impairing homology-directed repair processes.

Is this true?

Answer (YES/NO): NO